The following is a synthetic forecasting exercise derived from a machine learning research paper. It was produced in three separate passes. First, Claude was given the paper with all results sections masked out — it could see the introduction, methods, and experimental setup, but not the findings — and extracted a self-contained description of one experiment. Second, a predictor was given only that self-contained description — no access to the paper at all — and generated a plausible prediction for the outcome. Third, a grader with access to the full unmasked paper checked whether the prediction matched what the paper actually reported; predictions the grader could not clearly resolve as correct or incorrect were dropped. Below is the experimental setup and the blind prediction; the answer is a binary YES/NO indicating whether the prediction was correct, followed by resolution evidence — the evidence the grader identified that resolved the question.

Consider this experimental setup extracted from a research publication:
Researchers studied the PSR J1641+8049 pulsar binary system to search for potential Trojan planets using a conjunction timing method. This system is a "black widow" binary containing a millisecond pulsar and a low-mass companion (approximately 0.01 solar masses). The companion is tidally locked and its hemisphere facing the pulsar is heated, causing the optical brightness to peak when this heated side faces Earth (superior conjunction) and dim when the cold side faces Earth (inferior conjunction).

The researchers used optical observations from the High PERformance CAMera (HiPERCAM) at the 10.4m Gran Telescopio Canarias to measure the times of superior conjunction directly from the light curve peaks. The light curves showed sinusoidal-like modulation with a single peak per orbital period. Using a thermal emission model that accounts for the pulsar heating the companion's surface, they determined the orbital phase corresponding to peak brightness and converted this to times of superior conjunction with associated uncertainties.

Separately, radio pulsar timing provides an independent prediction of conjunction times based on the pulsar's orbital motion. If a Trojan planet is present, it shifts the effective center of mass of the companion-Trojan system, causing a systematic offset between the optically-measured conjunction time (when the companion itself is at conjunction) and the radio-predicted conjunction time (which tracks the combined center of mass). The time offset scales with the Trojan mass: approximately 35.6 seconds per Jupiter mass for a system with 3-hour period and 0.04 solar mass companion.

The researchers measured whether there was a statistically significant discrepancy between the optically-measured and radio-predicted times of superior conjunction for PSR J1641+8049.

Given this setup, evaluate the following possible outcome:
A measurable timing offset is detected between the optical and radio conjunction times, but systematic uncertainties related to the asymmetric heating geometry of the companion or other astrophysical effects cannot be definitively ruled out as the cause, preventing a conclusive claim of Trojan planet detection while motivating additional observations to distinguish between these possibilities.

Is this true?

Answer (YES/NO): NO